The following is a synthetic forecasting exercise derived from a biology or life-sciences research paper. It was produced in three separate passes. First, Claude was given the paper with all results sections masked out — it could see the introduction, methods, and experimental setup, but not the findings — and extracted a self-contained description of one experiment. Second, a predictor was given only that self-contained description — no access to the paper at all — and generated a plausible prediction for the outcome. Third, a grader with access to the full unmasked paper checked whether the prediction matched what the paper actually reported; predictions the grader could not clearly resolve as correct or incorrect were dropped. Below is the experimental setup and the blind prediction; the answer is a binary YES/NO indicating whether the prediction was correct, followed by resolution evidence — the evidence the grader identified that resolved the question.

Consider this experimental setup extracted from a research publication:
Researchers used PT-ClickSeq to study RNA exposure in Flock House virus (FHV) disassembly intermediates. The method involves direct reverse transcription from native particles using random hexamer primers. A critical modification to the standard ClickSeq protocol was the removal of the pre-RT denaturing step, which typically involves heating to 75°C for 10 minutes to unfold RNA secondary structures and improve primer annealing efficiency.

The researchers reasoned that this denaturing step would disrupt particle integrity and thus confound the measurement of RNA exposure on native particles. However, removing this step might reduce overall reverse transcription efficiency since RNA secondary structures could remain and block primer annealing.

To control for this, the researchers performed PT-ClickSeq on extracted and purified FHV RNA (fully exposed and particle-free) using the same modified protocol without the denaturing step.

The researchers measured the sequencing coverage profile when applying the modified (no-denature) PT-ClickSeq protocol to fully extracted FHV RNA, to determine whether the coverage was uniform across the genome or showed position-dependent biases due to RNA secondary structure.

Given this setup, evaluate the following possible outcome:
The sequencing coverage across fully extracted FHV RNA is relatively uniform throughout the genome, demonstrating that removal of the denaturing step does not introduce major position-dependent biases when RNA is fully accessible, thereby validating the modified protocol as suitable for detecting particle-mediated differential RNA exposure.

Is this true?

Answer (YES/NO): YES